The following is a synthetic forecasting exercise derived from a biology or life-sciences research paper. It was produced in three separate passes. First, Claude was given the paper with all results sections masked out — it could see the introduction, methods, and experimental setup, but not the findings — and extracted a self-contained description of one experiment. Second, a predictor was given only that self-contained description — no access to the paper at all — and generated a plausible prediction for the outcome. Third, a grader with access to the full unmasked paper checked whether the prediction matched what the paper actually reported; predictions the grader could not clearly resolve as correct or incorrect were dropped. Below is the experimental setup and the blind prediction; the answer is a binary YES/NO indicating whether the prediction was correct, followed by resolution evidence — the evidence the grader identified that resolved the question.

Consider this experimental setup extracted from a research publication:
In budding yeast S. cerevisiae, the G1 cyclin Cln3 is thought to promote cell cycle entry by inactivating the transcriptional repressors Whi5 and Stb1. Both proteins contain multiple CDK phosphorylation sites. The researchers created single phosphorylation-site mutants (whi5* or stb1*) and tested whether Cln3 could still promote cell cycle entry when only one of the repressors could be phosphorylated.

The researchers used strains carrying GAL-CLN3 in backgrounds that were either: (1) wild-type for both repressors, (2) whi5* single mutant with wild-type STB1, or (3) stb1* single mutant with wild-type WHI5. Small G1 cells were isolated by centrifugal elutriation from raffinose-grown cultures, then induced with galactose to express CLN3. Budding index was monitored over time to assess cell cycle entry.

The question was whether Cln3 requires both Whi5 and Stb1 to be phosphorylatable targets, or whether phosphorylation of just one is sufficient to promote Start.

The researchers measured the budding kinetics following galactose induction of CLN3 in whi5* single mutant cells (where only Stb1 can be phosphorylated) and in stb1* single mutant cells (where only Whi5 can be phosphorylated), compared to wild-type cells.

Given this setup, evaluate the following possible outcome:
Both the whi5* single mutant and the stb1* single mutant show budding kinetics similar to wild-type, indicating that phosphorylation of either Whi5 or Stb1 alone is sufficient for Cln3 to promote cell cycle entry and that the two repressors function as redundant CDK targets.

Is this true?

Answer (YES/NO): YES